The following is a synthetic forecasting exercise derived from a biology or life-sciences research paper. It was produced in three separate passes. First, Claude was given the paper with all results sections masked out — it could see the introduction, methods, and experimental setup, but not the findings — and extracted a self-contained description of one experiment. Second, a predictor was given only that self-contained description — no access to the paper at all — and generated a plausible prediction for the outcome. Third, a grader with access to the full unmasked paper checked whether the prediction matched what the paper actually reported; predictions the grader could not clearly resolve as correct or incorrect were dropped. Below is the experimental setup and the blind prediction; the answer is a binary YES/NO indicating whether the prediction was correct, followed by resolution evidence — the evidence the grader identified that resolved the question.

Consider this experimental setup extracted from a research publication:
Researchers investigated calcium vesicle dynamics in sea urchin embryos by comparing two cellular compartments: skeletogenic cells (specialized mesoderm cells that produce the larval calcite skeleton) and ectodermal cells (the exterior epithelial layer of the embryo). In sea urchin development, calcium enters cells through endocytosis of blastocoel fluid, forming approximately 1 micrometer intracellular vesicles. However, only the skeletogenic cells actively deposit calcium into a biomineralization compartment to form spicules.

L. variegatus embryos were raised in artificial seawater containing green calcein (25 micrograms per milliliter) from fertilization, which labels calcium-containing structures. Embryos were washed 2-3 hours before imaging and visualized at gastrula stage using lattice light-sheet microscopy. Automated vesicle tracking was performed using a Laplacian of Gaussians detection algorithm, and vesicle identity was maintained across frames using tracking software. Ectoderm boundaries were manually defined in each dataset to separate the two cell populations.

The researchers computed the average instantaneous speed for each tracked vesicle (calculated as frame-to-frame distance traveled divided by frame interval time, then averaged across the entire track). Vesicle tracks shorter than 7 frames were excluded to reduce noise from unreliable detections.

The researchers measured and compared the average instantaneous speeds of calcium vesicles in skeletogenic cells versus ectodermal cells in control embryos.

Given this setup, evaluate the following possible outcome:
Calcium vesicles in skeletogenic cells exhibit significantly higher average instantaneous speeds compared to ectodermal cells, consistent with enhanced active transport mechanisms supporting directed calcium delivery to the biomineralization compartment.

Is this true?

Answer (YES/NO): NO